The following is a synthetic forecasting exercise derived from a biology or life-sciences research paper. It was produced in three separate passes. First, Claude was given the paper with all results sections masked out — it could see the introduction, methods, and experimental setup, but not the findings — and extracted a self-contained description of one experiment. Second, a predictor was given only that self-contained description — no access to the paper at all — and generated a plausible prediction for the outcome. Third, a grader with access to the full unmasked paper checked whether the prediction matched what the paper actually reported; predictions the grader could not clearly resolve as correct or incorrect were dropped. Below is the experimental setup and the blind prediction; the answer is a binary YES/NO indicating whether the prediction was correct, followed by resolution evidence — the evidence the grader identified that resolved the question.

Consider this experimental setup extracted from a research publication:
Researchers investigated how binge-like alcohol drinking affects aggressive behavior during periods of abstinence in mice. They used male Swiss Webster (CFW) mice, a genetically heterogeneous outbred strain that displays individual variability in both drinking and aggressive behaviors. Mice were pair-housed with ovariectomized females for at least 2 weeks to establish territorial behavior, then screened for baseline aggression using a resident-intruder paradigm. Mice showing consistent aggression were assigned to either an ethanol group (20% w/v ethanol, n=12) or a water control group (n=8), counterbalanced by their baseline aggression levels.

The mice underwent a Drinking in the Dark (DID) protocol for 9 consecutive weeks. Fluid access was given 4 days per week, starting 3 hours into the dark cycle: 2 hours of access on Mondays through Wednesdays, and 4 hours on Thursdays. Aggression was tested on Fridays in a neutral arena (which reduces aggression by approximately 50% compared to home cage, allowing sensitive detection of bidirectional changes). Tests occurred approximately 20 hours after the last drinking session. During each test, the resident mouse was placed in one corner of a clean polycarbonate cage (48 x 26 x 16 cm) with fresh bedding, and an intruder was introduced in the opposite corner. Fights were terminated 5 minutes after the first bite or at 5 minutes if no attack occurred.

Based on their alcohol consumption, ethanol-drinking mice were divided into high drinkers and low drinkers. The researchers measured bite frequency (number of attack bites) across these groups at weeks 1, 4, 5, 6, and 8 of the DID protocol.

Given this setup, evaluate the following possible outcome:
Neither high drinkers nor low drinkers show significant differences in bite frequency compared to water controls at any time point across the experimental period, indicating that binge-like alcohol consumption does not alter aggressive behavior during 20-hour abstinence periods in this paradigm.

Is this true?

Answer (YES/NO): NO